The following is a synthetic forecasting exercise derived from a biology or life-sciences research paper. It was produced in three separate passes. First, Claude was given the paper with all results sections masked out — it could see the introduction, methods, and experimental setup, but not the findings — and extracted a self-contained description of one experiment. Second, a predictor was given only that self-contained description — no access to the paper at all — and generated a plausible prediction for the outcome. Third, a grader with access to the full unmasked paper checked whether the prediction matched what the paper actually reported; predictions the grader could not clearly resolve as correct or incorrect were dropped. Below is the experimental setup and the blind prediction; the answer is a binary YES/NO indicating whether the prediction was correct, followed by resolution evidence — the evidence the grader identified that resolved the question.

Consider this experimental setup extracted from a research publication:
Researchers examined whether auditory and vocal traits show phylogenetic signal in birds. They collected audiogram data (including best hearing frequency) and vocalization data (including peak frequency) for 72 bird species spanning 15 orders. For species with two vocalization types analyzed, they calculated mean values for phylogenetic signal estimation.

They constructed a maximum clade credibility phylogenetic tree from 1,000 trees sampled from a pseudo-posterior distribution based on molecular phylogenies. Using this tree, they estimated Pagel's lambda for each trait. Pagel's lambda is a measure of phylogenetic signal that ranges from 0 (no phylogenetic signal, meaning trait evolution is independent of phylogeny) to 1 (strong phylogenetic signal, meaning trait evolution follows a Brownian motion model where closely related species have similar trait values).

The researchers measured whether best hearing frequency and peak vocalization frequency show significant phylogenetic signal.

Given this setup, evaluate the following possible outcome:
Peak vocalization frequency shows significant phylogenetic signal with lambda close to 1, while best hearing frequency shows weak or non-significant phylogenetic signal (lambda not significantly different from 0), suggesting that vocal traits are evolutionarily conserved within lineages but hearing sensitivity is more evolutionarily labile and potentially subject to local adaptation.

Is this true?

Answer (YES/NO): YES